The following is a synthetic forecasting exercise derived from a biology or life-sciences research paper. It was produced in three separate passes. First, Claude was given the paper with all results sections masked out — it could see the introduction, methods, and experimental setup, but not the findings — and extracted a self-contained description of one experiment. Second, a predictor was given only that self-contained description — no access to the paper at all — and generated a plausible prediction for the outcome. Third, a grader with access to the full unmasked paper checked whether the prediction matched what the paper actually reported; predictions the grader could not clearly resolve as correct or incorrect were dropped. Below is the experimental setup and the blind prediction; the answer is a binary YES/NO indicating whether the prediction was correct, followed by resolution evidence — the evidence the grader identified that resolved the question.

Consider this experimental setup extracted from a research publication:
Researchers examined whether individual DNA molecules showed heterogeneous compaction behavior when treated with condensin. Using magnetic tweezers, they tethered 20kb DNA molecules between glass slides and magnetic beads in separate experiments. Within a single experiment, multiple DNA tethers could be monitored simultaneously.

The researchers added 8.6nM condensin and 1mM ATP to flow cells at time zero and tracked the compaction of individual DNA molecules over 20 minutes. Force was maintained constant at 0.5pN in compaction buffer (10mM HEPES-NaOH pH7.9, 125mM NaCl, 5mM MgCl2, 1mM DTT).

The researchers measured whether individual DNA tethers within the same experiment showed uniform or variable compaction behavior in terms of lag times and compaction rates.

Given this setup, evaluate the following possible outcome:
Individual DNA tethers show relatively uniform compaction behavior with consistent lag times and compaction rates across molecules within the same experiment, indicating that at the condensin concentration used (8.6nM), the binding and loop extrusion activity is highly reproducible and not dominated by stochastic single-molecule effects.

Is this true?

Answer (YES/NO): NO